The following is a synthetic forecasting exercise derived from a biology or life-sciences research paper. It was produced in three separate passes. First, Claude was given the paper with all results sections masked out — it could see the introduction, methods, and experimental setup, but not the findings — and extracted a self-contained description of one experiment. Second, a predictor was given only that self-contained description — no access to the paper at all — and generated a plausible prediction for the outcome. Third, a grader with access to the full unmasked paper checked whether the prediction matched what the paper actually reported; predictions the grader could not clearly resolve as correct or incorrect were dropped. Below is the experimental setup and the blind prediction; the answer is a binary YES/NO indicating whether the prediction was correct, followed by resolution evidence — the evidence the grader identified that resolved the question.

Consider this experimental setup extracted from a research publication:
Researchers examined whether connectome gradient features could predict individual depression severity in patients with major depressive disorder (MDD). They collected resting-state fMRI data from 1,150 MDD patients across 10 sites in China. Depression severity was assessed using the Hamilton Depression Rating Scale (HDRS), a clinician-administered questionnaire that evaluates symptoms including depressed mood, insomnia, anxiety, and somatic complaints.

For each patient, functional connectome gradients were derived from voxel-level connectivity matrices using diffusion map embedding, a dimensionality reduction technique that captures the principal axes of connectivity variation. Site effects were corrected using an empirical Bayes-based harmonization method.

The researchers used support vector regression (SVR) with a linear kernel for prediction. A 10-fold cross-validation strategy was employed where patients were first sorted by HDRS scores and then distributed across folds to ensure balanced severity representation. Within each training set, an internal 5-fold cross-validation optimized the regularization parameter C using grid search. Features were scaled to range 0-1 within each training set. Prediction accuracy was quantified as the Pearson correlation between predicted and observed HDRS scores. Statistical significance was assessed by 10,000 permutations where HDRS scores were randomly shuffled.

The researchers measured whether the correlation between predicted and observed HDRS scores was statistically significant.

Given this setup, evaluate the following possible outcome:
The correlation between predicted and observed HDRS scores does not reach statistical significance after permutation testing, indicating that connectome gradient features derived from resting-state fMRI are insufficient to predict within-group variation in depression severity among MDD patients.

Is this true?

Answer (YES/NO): NO